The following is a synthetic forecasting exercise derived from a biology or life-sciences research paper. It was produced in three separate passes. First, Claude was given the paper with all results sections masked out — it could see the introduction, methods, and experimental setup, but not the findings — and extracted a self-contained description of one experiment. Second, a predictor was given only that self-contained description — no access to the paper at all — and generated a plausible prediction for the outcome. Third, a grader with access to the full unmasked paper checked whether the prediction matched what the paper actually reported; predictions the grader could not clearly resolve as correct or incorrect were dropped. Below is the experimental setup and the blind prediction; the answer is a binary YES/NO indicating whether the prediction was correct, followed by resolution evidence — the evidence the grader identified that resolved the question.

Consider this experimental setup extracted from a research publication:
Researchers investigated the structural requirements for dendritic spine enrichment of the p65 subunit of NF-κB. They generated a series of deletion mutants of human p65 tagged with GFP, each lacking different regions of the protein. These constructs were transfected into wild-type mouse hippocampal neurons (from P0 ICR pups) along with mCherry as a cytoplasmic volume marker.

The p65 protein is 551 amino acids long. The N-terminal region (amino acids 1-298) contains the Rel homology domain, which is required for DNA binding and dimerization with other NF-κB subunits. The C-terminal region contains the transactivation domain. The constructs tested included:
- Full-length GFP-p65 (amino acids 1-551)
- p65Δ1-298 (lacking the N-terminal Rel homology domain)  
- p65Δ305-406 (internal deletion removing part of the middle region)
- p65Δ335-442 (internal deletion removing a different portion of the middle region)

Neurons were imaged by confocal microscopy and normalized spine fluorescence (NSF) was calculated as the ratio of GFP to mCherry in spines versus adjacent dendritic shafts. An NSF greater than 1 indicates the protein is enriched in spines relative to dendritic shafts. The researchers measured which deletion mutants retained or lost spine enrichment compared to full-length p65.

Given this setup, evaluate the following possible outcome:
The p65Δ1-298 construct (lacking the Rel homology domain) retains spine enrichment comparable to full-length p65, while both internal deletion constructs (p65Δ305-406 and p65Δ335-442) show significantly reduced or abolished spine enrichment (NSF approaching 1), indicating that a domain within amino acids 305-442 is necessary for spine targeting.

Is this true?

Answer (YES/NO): NO